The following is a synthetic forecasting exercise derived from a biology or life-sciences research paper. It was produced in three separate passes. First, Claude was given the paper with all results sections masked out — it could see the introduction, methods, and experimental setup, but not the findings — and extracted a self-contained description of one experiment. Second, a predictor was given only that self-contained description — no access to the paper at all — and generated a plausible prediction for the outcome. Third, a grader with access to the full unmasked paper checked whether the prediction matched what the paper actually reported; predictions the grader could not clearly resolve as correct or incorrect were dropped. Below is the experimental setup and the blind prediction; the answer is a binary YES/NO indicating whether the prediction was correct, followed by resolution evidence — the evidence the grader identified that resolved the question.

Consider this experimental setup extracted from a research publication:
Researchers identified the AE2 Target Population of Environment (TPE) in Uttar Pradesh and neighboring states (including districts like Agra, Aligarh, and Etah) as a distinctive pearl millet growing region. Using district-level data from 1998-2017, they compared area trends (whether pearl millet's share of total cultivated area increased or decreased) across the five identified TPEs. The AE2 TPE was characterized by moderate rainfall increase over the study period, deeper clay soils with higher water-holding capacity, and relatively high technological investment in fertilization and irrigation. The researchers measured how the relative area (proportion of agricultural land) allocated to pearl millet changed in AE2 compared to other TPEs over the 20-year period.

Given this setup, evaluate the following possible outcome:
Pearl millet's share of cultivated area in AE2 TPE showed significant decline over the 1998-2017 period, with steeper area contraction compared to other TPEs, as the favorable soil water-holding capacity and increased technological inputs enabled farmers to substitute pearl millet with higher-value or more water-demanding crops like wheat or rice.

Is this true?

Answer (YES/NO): NO